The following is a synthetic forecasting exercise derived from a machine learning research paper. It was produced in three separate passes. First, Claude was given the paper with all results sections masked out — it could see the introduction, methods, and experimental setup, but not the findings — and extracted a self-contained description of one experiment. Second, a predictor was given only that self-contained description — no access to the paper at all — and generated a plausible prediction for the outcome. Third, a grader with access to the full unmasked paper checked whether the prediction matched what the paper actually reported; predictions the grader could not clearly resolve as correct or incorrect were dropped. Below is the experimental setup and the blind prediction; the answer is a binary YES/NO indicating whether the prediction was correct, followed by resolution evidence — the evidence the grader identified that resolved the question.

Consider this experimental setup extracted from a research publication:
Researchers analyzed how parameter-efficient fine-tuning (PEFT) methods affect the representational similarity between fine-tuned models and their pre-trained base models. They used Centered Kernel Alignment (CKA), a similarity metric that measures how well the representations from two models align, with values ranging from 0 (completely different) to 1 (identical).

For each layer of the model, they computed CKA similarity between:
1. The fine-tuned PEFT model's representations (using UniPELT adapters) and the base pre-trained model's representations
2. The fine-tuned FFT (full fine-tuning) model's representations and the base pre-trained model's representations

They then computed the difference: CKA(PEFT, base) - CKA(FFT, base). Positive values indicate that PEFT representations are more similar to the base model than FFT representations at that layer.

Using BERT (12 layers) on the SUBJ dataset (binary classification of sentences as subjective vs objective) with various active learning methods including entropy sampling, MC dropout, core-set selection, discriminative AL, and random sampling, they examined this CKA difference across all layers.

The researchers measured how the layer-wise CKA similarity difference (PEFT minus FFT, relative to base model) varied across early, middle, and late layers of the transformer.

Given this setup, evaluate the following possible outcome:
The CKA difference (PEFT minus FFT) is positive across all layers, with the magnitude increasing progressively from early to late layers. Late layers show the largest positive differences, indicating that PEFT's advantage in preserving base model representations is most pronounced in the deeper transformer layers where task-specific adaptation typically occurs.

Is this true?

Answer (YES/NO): NO